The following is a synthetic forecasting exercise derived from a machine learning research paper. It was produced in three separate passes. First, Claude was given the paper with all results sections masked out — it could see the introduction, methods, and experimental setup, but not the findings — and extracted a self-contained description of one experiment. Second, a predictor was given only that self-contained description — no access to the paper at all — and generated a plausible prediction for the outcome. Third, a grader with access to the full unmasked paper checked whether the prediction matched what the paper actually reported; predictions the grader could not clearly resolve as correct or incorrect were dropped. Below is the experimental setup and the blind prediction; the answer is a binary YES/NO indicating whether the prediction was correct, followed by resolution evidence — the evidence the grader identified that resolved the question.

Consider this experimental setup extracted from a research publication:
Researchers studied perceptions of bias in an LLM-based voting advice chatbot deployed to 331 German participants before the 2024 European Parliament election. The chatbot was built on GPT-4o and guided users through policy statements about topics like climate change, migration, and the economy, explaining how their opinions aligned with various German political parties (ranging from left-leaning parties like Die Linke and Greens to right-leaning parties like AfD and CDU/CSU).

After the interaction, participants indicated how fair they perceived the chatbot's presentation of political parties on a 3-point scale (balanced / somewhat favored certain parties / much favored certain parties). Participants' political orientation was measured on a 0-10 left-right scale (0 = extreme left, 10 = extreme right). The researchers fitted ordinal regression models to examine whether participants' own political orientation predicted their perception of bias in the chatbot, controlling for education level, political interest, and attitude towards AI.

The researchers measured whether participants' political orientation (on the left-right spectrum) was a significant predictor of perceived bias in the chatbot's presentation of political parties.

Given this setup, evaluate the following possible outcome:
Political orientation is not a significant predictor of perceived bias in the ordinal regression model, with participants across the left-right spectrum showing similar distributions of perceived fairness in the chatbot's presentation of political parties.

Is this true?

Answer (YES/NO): NO